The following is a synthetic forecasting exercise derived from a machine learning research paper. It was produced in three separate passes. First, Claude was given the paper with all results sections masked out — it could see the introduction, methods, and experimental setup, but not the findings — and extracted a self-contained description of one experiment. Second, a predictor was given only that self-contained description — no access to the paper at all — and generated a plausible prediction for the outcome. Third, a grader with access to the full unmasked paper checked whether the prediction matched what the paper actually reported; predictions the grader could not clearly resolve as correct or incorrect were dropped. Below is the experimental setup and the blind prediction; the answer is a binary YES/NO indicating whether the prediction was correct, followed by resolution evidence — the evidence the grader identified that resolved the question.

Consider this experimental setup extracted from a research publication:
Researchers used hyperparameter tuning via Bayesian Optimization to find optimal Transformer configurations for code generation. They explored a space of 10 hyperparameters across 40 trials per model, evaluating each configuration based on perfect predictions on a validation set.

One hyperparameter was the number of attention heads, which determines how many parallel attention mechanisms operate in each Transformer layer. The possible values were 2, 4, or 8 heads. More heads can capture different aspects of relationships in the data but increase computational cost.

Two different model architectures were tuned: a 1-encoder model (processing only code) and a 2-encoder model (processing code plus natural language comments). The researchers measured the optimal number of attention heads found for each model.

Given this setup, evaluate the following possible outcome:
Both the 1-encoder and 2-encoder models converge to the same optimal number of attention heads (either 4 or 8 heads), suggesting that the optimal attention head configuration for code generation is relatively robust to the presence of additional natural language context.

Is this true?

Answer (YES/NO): NO